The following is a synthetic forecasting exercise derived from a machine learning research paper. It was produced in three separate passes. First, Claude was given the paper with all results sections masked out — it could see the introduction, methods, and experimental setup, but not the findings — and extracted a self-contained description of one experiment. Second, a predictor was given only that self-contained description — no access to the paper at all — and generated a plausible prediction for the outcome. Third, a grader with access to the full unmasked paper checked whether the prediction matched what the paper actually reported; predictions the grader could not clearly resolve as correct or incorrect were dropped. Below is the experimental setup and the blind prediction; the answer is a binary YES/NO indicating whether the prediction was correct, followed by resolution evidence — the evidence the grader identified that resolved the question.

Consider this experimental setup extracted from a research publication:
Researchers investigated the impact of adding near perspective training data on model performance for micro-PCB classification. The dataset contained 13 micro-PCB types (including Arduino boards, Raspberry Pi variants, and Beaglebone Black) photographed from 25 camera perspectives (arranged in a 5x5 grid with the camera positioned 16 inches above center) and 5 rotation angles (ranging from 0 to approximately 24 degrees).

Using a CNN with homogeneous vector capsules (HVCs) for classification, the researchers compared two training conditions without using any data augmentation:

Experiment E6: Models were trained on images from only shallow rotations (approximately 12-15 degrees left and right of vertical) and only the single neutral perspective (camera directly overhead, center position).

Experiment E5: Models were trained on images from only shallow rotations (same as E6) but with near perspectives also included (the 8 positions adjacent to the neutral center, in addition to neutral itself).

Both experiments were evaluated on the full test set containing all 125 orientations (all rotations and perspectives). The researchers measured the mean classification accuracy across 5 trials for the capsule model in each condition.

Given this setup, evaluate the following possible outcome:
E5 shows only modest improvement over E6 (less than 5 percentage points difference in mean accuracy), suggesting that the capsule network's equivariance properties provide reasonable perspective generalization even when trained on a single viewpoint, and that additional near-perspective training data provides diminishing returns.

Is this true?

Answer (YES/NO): NO